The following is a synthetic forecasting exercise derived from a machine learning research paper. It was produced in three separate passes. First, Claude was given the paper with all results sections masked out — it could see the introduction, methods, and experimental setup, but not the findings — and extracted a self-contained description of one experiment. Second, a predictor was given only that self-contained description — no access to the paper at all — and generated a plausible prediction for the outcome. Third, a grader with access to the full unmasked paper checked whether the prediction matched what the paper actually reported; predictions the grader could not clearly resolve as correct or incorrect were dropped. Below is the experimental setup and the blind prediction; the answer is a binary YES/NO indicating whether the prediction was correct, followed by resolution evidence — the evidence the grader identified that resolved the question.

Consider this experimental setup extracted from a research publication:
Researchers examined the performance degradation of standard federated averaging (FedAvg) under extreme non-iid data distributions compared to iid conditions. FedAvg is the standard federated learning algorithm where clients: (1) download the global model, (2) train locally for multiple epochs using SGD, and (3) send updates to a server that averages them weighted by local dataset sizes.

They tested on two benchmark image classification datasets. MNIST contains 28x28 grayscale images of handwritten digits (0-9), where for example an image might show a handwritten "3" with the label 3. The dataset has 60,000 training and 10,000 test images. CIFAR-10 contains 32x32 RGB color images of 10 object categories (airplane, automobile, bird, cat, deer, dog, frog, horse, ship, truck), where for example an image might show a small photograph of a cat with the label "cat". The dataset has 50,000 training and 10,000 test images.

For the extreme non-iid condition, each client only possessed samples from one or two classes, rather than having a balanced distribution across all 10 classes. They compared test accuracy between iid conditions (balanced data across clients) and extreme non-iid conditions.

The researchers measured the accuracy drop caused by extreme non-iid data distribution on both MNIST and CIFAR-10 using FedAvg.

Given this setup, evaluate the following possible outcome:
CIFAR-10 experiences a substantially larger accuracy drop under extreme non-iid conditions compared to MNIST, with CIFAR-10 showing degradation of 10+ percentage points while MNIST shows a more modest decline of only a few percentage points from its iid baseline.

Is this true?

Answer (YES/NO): NO